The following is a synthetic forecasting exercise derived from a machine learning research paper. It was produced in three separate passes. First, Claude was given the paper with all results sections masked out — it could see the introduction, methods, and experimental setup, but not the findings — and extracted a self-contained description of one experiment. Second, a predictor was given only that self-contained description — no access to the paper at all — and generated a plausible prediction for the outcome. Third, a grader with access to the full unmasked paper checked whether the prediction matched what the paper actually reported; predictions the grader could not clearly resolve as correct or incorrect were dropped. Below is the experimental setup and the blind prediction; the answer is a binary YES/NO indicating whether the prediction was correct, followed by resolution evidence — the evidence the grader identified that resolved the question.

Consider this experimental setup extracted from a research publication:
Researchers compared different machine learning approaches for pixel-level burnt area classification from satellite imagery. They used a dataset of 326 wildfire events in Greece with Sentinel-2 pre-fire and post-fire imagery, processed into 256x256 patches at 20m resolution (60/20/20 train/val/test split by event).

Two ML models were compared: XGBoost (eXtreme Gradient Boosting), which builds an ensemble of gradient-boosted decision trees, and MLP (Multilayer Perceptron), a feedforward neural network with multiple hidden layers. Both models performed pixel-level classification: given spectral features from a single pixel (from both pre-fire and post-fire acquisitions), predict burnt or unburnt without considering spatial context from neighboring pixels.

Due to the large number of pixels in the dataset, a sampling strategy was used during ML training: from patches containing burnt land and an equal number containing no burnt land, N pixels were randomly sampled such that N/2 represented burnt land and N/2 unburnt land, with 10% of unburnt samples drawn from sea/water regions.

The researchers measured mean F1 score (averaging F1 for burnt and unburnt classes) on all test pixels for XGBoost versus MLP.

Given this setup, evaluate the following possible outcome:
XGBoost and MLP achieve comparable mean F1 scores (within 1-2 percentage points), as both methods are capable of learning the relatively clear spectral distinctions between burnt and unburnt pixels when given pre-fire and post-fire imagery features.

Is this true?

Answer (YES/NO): NO